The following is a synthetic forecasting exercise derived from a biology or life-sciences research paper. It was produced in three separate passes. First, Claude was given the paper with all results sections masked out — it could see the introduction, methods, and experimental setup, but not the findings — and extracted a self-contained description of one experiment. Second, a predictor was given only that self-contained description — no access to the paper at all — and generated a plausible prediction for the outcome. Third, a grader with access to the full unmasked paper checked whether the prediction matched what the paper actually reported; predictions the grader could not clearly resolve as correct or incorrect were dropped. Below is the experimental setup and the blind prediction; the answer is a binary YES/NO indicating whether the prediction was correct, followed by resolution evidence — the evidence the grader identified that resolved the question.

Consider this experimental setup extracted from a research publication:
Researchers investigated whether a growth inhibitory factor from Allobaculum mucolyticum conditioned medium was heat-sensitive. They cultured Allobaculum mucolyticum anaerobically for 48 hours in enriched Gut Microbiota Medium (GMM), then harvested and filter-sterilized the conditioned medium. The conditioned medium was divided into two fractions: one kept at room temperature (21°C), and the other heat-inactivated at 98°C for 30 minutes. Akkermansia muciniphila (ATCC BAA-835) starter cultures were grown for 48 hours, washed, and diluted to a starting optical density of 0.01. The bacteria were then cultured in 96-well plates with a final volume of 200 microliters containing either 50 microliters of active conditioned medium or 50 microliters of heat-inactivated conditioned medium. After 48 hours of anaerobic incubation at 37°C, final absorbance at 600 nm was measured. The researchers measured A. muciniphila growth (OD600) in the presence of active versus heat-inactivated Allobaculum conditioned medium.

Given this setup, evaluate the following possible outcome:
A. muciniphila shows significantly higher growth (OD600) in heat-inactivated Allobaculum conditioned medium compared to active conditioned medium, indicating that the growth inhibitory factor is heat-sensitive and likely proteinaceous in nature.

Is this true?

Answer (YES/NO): YES